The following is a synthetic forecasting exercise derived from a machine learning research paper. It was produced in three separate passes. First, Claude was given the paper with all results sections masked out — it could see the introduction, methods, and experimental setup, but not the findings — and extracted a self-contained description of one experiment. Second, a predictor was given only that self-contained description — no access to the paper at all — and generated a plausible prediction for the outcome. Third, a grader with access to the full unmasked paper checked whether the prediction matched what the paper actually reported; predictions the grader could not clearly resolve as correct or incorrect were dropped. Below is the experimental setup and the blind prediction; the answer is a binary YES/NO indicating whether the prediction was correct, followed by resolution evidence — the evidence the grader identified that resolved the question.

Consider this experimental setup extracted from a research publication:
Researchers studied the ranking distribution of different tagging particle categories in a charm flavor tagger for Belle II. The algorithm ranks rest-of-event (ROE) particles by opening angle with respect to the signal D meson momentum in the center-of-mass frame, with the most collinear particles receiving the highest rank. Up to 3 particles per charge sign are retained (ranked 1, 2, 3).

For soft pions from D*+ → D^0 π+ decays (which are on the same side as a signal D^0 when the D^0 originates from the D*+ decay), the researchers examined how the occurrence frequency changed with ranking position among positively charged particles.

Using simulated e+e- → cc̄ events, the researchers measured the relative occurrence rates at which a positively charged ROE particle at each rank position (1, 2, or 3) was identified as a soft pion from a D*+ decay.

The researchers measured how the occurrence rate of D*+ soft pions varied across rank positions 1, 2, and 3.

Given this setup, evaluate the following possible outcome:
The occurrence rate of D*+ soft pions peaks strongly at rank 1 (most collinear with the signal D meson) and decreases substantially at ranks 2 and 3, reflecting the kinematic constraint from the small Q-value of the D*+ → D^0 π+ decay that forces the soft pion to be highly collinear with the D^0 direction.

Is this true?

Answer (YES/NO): YES